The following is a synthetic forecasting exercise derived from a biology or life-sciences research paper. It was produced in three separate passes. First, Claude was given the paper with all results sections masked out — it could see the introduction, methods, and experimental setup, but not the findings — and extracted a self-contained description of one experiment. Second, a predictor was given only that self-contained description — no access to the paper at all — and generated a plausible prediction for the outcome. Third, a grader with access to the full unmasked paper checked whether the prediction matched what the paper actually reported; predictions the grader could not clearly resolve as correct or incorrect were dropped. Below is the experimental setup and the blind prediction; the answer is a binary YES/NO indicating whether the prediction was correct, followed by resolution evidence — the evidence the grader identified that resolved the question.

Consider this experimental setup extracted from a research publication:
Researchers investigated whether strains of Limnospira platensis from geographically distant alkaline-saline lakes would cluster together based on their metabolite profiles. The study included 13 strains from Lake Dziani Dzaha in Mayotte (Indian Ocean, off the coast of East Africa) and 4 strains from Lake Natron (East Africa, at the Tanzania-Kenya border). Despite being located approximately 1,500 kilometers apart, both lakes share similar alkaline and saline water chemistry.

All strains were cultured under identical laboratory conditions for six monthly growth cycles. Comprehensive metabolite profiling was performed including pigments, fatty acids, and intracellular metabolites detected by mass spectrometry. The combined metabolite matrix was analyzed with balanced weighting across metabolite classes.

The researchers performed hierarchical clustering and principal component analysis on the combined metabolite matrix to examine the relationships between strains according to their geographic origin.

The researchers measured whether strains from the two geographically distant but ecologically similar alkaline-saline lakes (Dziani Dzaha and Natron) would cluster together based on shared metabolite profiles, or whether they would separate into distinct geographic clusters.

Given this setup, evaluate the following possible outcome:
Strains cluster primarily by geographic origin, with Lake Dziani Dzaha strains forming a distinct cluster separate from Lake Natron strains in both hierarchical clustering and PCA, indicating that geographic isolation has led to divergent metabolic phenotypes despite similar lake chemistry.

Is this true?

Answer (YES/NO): YES